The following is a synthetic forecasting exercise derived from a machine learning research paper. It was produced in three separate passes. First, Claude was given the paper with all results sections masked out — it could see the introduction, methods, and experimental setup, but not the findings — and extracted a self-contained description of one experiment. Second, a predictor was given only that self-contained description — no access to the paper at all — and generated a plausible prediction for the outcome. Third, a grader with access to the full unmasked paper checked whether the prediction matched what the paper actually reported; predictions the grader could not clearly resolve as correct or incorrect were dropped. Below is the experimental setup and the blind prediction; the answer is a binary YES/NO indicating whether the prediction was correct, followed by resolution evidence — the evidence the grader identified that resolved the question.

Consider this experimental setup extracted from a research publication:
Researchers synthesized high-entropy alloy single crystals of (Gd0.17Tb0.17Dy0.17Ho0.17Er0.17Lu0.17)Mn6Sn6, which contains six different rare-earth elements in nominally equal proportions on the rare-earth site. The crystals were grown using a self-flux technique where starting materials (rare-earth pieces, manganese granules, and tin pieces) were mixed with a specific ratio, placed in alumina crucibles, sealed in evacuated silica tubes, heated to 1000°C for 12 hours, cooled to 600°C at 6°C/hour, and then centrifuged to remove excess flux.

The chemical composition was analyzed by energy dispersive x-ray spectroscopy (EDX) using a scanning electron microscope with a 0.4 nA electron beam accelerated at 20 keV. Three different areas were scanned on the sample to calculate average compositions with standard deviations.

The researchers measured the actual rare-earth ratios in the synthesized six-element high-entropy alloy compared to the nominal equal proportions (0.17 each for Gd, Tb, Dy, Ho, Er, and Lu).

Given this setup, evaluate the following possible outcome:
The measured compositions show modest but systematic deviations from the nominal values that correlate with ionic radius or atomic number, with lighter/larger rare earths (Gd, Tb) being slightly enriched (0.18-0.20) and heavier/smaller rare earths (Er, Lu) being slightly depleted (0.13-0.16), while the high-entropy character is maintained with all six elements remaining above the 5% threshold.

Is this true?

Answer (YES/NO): NO